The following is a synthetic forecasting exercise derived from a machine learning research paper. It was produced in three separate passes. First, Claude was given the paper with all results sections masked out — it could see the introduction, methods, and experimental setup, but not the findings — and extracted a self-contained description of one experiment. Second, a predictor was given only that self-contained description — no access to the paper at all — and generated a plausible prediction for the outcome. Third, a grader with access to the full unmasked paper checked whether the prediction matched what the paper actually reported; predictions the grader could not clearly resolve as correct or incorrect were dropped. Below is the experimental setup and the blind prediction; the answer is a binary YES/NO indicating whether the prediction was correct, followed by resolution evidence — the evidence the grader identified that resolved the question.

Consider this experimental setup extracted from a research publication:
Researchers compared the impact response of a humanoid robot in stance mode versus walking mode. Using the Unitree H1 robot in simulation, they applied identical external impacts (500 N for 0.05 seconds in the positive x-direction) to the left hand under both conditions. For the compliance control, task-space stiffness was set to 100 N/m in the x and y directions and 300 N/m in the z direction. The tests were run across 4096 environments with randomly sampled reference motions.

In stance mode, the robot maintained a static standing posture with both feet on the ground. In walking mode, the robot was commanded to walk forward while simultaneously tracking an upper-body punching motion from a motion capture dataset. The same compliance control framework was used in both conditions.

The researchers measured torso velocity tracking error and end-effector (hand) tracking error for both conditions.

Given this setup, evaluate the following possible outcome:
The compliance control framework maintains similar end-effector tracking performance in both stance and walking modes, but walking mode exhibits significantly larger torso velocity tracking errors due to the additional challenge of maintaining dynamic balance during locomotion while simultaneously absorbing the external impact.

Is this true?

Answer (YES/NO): YES